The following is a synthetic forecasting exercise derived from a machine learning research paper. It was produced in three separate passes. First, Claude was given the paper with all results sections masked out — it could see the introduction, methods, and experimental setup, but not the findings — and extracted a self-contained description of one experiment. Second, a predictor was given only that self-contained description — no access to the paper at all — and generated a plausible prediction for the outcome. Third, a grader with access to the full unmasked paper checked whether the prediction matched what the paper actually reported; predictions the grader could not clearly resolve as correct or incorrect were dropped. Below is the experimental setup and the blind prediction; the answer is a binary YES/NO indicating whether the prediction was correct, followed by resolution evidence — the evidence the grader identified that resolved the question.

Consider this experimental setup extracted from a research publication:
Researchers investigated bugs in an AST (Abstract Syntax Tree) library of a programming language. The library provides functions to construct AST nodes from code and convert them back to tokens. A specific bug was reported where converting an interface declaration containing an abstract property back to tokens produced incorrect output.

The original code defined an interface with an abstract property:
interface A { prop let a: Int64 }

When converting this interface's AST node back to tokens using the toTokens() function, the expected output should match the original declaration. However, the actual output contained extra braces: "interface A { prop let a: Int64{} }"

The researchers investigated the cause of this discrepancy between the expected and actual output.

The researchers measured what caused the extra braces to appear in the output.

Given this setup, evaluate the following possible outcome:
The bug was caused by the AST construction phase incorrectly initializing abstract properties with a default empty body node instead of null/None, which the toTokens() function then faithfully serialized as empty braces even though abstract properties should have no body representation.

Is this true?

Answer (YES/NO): YES